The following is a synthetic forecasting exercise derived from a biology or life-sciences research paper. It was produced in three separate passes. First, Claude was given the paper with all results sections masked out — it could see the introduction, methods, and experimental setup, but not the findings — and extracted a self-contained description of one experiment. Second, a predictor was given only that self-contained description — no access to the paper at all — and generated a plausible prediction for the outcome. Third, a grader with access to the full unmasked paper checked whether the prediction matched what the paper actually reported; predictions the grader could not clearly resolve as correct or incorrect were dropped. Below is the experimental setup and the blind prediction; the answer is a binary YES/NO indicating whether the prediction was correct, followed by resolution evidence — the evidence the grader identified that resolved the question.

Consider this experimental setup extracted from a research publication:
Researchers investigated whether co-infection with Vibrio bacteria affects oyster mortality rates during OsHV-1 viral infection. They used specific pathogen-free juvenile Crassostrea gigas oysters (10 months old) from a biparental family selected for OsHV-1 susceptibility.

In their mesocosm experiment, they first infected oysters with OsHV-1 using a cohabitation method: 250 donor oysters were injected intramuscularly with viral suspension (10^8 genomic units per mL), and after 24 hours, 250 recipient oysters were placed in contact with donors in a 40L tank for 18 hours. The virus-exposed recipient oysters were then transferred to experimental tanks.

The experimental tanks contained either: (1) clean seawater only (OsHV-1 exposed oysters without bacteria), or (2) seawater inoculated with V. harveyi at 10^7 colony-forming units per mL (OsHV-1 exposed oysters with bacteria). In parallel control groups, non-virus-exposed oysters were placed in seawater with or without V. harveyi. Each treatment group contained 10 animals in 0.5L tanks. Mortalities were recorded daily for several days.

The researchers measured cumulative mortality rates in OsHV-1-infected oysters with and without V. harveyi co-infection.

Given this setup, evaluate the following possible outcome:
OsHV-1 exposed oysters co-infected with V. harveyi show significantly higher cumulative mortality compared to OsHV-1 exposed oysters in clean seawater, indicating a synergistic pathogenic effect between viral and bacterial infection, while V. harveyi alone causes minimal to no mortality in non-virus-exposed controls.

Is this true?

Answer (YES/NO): YES